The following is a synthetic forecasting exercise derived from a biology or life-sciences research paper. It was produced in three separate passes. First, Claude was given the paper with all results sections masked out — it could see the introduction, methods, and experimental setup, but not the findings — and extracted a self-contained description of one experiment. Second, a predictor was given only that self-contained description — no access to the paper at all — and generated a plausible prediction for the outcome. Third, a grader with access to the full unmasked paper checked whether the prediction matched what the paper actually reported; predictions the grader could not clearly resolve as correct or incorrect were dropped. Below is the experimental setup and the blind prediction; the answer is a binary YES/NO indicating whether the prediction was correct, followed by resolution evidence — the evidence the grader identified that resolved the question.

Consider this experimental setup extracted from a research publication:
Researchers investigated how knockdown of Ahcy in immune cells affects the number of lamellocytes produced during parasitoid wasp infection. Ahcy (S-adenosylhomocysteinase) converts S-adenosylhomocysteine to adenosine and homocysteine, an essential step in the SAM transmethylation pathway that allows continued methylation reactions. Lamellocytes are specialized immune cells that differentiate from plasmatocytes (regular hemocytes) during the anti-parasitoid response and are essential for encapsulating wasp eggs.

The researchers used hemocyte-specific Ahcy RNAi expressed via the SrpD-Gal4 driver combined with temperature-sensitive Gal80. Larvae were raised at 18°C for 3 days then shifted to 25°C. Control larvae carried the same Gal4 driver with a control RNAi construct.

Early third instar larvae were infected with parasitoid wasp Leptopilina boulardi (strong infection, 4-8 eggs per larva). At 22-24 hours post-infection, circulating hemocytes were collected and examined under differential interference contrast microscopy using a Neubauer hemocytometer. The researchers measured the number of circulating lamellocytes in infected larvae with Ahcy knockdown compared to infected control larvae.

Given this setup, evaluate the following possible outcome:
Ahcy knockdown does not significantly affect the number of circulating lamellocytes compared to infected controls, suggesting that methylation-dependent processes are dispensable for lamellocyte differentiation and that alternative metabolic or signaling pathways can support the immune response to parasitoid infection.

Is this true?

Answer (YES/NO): NO